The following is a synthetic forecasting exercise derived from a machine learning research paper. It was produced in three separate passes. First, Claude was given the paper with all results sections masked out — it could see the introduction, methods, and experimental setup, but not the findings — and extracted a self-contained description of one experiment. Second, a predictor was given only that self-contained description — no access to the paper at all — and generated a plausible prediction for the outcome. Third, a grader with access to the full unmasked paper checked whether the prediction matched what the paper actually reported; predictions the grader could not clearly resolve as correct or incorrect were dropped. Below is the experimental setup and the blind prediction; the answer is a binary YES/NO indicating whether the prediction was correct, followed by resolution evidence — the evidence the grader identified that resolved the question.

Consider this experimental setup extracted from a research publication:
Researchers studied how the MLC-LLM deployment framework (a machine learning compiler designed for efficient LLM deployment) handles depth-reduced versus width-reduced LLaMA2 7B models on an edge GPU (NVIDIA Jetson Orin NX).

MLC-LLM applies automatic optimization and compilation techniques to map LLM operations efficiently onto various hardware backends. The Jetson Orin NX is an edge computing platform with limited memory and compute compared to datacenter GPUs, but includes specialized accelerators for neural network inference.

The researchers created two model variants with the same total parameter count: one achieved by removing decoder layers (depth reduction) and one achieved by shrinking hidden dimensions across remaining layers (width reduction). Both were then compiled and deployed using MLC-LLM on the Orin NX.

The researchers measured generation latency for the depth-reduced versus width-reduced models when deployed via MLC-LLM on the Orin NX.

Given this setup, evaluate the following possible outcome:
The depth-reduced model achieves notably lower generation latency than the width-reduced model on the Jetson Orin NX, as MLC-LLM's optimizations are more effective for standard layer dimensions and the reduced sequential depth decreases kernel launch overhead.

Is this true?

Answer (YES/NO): NO